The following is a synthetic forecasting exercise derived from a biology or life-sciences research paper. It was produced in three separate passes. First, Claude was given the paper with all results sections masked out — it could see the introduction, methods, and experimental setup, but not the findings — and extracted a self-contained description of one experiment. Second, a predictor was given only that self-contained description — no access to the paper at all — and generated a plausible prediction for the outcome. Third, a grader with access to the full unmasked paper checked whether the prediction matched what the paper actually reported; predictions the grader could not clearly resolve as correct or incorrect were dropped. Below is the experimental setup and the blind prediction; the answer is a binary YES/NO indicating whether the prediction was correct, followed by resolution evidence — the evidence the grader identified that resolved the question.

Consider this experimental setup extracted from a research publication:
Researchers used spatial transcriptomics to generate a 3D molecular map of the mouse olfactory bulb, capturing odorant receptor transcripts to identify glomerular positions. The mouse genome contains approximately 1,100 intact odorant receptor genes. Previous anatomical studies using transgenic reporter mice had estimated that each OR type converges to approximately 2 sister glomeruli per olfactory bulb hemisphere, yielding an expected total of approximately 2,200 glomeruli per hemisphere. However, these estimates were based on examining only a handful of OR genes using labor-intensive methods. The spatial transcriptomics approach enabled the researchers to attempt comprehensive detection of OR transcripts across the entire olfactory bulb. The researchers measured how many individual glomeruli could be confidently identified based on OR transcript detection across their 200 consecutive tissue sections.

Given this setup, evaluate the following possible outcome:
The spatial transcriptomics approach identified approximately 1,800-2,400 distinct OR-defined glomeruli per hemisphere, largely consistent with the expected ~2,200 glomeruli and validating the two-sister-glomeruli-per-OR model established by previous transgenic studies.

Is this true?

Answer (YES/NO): NO